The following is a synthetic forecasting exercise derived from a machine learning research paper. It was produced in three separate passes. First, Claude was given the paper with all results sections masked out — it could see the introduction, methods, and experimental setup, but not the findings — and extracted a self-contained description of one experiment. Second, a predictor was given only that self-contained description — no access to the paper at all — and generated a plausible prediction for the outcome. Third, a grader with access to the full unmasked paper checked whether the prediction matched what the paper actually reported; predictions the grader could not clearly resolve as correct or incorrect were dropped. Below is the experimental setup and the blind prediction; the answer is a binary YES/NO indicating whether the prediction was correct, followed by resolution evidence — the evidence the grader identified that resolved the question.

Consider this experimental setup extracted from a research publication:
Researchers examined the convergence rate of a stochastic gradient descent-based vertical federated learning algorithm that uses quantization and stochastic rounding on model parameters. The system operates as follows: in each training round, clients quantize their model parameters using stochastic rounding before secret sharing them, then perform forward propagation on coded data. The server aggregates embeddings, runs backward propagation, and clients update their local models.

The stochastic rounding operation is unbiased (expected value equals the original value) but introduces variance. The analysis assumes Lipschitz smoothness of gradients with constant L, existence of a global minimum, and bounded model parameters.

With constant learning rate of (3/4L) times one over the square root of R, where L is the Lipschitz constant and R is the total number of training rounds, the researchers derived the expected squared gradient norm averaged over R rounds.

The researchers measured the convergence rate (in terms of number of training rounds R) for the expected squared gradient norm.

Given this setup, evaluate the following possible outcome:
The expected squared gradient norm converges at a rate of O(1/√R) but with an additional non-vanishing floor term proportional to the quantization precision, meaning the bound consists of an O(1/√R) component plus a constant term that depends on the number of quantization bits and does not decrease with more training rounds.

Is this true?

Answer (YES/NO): NO